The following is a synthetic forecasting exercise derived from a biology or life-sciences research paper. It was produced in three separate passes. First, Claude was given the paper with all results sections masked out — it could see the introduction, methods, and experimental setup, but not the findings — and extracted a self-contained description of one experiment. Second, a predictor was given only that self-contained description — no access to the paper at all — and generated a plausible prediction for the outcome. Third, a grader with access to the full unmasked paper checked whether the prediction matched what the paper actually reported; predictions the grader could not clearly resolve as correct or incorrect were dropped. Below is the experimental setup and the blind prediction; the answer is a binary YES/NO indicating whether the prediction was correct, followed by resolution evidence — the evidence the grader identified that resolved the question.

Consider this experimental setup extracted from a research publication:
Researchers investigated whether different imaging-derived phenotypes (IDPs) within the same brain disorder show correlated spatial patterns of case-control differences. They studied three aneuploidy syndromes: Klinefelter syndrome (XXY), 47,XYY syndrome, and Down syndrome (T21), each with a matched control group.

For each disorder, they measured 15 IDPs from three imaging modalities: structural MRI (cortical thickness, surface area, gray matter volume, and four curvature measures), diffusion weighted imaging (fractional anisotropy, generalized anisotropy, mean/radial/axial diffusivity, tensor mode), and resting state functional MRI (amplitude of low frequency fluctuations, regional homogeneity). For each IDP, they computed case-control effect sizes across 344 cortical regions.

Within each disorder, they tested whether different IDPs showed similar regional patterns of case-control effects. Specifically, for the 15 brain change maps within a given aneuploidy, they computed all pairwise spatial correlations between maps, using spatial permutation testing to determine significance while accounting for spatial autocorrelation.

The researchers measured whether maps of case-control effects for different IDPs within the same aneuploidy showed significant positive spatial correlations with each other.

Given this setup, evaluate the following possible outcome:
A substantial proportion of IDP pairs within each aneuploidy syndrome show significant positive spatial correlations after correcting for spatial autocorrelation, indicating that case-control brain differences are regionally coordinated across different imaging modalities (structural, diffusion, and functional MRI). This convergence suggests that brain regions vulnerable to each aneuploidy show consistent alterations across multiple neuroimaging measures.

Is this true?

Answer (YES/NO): NO